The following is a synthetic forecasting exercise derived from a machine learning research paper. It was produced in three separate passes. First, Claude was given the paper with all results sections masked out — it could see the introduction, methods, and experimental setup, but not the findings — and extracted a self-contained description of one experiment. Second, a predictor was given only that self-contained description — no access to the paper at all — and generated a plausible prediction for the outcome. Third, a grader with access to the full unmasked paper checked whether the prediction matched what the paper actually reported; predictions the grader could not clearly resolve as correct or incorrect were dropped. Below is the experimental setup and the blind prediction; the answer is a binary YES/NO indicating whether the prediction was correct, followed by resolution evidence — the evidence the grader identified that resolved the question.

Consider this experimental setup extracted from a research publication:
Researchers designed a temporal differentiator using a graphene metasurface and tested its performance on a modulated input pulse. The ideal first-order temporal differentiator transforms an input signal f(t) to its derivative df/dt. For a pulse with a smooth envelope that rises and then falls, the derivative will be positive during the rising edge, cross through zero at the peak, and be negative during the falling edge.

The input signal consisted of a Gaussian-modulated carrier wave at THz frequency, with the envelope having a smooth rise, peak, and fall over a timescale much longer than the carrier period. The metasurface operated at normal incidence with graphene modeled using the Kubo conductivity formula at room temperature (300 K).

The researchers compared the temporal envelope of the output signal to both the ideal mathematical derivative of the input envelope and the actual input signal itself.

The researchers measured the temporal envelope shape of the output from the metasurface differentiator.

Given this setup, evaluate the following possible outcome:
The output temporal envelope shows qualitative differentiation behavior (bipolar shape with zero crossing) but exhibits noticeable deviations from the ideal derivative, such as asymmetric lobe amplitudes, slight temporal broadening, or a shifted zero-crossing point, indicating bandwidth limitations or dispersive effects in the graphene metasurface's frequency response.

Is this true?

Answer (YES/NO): NO